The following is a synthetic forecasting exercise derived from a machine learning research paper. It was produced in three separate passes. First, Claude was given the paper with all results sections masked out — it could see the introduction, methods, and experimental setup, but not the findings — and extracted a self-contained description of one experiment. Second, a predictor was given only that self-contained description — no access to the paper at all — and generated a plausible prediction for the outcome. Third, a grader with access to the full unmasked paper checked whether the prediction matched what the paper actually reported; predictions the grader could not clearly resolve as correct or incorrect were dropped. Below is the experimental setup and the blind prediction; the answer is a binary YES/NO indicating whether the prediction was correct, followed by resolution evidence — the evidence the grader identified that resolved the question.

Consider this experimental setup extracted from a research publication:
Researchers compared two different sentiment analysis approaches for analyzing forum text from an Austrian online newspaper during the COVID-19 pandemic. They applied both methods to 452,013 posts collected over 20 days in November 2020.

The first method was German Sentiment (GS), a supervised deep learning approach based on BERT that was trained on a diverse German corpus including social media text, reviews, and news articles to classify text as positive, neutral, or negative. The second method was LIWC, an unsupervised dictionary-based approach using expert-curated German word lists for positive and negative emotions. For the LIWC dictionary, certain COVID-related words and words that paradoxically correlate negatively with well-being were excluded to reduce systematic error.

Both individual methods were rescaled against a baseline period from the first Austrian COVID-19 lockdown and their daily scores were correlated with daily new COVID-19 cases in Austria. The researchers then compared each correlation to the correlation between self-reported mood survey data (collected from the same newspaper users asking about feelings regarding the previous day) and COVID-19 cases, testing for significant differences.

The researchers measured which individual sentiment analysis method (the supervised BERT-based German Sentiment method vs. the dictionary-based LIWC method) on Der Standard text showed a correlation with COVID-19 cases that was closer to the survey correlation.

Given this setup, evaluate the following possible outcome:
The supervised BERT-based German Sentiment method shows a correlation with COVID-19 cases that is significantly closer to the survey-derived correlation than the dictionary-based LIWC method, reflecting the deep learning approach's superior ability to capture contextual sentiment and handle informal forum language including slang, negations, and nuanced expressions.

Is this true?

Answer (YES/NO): YES